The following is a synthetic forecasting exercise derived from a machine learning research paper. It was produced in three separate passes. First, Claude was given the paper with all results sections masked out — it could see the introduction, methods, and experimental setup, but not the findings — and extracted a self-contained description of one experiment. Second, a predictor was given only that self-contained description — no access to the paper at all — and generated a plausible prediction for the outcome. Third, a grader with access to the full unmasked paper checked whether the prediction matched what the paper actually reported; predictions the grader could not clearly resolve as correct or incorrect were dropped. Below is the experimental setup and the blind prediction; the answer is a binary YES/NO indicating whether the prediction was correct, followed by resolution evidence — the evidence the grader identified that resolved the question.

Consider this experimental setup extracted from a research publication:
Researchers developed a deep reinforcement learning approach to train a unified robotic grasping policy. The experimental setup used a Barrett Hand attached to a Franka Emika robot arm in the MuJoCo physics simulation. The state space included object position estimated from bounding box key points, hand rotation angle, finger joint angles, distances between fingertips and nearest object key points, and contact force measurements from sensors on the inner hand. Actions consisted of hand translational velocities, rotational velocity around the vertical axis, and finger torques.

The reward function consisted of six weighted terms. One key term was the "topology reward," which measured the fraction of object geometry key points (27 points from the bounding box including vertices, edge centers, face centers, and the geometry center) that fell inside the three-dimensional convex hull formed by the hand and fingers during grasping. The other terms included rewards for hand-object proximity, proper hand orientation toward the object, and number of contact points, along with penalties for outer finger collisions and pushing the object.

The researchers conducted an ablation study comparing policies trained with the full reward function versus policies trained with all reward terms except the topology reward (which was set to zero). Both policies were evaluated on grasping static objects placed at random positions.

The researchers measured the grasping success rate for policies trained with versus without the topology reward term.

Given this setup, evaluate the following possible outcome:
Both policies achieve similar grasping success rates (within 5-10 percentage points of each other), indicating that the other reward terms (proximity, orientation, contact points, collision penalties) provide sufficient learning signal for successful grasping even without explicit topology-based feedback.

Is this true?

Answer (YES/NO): NO